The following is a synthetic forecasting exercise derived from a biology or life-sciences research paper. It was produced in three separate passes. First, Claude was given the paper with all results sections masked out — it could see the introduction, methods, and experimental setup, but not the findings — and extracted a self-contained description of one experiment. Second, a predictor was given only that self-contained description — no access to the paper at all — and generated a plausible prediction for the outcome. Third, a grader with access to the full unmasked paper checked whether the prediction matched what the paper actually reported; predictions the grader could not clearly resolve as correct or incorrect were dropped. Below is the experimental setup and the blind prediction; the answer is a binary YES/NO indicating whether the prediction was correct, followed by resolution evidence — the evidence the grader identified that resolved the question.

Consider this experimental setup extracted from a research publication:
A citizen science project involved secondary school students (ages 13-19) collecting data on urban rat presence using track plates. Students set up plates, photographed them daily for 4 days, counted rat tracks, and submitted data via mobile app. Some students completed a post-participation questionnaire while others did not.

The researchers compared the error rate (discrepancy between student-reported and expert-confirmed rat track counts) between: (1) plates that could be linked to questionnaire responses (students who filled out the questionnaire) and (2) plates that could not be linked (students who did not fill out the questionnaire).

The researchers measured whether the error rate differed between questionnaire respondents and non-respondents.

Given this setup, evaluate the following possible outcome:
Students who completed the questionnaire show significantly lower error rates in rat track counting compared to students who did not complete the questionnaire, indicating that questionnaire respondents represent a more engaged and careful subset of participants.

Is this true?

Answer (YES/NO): NO